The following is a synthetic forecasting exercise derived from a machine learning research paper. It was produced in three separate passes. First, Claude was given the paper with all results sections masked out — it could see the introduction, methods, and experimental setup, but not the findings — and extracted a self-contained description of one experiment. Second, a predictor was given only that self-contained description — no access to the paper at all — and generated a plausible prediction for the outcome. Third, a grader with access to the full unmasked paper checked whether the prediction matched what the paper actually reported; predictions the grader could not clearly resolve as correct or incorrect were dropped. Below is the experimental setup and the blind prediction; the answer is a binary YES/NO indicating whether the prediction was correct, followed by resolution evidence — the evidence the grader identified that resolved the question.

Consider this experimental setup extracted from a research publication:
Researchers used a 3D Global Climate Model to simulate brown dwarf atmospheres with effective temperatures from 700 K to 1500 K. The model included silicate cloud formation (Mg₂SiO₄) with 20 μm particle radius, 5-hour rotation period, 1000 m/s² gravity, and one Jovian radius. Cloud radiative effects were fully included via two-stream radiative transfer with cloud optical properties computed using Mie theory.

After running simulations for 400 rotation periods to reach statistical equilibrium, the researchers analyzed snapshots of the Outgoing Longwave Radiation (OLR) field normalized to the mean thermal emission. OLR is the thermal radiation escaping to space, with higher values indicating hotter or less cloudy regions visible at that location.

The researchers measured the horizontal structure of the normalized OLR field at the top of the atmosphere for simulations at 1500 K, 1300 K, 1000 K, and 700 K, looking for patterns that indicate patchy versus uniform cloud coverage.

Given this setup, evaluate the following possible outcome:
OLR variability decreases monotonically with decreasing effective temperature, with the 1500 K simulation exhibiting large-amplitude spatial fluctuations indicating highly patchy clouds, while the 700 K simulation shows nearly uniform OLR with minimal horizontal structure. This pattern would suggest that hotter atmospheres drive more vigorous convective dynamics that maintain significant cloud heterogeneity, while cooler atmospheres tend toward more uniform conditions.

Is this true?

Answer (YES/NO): NO